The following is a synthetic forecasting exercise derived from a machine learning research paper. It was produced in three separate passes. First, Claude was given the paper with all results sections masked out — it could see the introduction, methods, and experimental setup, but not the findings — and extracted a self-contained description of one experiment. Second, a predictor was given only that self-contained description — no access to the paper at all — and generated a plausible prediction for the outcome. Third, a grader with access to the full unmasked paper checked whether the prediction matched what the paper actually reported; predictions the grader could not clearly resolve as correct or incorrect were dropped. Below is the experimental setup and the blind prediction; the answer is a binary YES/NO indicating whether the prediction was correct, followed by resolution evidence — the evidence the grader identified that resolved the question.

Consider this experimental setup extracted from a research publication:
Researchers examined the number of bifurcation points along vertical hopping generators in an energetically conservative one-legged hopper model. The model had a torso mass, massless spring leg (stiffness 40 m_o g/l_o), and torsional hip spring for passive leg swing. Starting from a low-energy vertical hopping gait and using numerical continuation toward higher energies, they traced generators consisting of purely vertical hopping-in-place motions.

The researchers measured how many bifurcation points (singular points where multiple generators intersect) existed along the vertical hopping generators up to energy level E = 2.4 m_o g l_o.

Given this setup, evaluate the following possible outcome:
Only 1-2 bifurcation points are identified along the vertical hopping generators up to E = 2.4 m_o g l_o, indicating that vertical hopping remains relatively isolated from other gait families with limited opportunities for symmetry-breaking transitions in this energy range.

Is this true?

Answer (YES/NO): NO